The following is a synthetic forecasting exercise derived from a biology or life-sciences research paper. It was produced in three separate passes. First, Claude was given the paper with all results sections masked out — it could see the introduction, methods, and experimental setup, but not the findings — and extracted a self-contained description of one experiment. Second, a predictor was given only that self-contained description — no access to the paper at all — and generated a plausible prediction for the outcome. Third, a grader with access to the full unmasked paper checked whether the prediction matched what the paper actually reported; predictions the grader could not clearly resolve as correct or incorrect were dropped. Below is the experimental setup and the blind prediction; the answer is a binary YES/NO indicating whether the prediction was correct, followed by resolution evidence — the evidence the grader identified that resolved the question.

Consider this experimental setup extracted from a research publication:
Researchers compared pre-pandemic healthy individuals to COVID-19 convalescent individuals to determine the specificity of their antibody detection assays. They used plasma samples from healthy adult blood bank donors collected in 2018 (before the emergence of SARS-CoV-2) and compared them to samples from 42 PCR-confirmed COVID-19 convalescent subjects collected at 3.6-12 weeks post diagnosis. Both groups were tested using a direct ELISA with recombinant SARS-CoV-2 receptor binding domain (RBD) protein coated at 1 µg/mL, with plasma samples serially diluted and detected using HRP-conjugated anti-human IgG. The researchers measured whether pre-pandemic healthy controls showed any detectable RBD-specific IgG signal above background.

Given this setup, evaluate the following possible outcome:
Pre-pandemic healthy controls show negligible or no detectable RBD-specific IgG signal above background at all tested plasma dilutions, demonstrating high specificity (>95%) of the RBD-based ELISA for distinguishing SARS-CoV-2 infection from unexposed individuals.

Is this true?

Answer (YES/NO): YES